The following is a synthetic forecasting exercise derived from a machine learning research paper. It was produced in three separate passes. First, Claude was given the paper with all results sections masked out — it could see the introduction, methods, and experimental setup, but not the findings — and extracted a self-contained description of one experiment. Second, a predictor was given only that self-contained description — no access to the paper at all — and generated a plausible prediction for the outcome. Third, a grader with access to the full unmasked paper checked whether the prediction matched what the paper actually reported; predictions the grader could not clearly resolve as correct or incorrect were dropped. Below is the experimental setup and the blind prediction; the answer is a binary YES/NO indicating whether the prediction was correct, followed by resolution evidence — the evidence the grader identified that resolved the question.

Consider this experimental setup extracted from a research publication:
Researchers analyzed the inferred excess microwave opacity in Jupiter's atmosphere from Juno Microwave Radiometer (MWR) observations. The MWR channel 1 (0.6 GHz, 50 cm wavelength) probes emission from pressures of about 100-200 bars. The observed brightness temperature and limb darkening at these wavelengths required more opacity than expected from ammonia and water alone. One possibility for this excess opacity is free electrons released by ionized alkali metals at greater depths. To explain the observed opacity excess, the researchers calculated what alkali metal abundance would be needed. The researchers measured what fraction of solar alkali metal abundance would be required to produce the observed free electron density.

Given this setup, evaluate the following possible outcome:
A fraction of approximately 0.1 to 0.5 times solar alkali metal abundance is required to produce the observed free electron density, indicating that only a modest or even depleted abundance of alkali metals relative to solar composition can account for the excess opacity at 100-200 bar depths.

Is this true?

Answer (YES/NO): NO